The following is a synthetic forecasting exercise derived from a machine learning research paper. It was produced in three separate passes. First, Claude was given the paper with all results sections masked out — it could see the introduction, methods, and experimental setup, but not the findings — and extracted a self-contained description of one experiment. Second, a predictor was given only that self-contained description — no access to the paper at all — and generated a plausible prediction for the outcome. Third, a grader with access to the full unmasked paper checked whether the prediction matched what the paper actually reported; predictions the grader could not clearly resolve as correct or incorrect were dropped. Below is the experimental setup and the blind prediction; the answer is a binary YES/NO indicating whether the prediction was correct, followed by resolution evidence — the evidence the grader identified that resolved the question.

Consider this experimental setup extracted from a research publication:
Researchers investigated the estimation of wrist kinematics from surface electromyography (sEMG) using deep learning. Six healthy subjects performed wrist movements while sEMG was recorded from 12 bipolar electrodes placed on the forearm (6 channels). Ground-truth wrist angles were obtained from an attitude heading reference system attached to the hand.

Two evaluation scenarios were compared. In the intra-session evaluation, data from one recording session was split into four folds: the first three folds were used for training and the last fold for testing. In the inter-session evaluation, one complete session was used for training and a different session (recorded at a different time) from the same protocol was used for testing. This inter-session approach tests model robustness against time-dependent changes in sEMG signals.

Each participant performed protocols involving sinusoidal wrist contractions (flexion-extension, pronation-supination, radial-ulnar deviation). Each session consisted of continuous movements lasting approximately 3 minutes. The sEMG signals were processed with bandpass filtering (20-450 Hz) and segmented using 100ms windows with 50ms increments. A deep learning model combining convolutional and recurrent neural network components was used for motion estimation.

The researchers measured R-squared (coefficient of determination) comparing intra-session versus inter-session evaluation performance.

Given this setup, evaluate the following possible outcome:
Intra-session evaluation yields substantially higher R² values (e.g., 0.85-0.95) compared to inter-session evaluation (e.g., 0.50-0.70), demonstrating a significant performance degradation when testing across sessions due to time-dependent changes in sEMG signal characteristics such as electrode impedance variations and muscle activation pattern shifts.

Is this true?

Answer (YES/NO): NO